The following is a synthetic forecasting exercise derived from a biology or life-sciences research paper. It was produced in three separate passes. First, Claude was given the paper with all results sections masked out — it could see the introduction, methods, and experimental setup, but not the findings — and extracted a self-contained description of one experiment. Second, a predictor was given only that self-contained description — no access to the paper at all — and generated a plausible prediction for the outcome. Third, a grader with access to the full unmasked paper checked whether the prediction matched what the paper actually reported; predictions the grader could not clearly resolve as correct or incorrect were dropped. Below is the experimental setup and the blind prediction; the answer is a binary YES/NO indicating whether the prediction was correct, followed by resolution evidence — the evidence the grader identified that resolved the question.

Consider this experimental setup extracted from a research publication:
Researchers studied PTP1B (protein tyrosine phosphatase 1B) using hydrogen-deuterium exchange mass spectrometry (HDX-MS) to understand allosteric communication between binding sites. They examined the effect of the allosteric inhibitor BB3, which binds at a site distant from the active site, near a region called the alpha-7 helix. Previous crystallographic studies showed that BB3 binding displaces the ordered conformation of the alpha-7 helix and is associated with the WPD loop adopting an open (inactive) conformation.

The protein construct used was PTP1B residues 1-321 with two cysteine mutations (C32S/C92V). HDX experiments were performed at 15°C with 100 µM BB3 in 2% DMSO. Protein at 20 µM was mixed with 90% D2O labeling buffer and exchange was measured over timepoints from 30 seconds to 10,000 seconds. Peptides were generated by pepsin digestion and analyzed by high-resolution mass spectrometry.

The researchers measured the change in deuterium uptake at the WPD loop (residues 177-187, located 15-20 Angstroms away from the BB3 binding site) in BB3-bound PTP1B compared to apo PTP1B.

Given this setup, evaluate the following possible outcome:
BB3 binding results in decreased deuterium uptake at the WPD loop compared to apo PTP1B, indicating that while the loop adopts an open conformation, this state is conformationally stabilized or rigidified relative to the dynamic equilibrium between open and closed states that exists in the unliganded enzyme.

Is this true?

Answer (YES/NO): YES